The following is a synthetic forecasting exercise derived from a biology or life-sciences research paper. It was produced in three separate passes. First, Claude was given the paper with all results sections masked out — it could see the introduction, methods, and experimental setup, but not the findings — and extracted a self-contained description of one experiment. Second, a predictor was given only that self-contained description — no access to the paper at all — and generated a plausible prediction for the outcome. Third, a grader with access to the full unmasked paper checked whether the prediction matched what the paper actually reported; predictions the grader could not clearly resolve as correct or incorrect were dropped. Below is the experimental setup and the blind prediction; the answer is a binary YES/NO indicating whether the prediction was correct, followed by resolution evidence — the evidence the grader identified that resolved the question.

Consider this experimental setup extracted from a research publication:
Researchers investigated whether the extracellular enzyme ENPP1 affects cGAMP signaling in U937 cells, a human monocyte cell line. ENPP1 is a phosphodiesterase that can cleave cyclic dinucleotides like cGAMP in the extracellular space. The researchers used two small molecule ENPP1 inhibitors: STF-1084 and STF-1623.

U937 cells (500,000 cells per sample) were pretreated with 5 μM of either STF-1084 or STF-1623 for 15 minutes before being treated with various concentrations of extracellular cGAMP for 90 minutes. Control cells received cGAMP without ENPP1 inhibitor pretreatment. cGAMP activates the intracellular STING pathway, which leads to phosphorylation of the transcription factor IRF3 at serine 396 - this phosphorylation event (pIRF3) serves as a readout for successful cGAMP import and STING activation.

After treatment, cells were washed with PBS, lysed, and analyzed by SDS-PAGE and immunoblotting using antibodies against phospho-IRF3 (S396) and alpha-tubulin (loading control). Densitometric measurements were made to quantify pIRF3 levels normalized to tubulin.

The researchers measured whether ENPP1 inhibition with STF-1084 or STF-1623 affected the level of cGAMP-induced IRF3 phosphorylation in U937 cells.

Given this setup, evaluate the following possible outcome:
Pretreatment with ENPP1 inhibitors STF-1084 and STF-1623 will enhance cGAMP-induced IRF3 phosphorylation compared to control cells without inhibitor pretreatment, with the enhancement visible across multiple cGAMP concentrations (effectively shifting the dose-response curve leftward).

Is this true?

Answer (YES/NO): NO